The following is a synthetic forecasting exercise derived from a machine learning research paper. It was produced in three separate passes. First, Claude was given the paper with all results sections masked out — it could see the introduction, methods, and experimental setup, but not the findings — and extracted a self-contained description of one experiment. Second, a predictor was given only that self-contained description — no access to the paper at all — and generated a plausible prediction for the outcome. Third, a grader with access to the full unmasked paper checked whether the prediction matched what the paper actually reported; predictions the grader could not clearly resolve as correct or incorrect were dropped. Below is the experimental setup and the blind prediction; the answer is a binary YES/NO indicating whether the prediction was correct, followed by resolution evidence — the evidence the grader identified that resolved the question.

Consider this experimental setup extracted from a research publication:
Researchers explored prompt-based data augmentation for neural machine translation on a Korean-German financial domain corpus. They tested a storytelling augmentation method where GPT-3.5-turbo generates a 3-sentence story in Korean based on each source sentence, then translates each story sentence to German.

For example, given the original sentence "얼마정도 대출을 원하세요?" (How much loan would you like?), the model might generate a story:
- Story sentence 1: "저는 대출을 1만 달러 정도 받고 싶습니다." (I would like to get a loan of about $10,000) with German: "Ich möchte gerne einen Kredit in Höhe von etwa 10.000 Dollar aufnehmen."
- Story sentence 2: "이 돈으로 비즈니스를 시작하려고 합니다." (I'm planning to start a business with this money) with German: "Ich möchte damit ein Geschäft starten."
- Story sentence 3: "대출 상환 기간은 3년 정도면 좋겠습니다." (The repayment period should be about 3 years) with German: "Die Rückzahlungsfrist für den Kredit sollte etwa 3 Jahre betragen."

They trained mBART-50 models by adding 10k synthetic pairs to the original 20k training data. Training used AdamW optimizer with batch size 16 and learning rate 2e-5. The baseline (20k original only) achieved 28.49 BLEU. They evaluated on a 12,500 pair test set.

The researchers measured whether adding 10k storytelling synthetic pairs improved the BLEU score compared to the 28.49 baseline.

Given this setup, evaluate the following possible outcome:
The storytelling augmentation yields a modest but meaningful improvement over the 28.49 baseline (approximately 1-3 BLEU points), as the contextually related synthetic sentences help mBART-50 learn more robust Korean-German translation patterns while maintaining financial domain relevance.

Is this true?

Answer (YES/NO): NO